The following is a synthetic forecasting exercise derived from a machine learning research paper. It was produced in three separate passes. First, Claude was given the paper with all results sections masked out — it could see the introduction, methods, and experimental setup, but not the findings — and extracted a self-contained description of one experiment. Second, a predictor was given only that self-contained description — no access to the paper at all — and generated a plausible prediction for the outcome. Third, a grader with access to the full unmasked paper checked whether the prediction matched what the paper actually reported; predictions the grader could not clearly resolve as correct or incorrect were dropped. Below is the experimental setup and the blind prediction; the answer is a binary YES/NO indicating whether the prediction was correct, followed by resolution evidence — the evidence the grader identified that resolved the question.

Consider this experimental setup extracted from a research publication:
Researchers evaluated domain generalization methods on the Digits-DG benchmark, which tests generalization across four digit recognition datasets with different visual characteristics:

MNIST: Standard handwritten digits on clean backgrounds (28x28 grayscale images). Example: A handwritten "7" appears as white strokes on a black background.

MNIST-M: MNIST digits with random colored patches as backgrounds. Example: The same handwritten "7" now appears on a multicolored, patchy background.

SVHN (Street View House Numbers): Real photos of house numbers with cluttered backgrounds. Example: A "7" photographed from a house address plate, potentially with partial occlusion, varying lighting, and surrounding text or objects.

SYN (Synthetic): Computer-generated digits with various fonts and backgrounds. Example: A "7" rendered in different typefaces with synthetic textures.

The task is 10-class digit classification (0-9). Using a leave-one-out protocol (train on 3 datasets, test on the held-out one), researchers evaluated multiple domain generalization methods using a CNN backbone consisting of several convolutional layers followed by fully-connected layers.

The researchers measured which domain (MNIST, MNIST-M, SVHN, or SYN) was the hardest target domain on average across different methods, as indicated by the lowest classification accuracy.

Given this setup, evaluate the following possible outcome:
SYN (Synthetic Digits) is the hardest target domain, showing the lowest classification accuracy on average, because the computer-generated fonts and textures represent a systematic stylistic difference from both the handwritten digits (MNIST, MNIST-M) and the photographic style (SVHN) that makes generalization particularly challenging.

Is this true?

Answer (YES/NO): NO